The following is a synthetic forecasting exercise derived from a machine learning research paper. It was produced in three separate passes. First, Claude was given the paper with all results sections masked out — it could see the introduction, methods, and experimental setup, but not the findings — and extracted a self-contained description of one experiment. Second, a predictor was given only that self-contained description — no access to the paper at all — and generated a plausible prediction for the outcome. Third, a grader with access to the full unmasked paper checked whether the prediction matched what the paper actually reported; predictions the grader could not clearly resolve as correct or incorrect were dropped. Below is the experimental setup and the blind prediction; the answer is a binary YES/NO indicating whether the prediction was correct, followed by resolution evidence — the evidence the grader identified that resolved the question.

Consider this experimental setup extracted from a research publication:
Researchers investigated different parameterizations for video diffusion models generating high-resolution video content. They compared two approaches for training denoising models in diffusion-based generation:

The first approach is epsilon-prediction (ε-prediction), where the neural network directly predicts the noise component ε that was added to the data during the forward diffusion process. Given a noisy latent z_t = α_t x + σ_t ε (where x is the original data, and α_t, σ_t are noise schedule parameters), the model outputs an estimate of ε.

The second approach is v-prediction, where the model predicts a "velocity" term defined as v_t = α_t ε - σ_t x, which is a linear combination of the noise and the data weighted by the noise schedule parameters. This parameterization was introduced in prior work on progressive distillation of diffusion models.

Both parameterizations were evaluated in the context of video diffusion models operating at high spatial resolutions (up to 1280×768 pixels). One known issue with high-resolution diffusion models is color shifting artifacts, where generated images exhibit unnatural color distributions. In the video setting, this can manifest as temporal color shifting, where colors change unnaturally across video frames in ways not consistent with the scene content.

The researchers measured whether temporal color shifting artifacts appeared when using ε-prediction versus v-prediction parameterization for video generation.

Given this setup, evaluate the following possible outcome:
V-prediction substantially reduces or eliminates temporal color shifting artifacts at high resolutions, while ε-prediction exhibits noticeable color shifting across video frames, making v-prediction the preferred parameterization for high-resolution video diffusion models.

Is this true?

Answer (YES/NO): YES